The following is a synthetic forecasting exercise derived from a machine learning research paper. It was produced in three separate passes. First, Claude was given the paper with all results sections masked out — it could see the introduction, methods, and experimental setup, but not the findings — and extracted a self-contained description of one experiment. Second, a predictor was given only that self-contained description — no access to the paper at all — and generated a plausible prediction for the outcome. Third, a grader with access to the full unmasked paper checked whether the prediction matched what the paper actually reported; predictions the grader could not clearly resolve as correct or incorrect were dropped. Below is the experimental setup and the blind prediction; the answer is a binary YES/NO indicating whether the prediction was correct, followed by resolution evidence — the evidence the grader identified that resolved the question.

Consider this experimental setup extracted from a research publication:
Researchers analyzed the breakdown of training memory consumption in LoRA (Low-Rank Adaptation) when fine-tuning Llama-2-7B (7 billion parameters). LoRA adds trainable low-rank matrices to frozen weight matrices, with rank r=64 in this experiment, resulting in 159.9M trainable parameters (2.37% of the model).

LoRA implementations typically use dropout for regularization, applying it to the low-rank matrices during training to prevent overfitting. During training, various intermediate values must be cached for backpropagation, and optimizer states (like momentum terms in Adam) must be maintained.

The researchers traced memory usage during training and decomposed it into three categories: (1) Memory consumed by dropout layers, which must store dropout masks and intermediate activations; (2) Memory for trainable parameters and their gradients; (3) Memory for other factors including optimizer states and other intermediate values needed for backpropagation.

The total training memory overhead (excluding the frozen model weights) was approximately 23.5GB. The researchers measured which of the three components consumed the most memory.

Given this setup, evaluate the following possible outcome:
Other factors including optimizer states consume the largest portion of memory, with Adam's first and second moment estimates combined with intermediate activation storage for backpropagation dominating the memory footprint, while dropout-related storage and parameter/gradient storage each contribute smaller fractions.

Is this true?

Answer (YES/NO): YES